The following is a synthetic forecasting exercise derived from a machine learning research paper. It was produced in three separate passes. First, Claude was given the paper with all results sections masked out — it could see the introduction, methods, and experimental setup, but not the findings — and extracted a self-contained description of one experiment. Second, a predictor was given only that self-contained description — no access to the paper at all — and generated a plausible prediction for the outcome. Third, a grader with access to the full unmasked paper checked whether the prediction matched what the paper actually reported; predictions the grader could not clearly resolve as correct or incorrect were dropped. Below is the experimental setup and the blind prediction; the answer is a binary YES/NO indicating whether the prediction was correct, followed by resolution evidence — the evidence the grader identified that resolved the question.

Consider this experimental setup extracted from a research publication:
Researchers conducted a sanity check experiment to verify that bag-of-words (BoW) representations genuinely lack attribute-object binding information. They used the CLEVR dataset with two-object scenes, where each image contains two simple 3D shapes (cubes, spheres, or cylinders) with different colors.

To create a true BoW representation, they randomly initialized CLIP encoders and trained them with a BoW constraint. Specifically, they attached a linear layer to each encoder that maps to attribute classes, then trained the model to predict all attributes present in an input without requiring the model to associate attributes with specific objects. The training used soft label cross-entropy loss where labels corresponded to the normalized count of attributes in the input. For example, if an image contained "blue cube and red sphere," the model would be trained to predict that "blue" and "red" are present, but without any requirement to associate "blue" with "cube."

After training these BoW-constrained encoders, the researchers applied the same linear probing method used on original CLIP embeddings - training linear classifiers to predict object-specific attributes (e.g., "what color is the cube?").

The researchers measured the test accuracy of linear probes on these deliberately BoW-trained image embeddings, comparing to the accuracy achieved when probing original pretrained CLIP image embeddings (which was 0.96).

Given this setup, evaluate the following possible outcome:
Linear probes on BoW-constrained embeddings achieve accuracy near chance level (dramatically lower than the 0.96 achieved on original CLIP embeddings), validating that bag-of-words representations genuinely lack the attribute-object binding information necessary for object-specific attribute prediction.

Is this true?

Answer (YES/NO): NO